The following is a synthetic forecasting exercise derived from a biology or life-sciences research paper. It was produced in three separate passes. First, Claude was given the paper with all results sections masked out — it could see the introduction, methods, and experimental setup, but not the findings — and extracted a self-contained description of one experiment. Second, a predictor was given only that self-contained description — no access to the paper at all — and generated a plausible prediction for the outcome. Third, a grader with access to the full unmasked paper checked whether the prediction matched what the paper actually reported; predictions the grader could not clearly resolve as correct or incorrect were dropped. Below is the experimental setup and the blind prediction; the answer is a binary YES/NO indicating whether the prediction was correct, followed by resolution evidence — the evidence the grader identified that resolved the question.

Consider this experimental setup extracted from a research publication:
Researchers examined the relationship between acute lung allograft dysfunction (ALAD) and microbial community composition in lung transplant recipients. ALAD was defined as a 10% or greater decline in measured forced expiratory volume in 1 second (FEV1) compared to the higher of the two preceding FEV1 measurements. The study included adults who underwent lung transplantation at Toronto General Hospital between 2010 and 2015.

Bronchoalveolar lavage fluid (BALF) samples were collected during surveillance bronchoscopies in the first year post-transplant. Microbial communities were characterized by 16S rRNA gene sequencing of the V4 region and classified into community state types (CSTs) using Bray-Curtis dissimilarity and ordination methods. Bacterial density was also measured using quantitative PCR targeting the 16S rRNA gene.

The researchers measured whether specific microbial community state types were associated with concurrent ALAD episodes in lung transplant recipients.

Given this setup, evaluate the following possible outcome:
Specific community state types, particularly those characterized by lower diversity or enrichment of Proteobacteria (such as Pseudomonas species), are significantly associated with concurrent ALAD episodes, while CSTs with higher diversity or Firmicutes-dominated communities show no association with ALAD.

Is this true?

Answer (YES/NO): NO